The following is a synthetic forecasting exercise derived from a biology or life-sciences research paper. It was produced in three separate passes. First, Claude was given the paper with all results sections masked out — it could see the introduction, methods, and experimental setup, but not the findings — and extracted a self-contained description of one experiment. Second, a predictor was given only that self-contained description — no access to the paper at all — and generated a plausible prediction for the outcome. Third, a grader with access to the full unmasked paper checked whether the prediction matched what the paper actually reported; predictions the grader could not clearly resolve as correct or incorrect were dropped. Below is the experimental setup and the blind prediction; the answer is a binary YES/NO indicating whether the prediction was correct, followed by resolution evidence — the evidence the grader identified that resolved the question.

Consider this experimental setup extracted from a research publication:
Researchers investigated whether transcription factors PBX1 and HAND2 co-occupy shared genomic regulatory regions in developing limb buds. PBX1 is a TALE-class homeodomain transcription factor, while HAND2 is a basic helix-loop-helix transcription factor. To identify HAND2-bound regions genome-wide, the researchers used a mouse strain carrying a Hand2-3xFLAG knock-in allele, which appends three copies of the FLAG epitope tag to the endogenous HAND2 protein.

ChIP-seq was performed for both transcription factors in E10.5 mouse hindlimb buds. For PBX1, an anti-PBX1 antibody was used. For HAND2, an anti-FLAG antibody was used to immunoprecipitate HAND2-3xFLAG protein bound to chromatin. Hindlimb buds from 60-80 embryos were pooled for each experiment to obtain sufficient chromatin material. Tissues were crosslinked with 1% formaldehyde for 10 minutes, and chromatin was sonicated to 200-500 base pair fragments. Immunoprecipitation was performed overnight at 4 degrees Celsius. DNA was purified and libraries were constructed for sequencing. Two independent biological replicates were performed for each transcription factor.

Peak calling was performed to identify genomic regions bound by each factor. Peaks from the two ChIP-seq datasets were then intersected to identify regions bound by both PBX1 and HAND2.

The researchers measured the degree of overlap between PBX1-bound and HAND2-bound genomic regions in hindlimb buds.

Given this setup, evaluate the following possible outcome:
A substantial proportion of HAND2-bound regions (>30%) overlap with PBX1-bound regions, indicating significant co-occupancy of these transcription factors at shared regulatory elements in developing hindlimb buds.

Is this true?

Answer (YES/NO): YES